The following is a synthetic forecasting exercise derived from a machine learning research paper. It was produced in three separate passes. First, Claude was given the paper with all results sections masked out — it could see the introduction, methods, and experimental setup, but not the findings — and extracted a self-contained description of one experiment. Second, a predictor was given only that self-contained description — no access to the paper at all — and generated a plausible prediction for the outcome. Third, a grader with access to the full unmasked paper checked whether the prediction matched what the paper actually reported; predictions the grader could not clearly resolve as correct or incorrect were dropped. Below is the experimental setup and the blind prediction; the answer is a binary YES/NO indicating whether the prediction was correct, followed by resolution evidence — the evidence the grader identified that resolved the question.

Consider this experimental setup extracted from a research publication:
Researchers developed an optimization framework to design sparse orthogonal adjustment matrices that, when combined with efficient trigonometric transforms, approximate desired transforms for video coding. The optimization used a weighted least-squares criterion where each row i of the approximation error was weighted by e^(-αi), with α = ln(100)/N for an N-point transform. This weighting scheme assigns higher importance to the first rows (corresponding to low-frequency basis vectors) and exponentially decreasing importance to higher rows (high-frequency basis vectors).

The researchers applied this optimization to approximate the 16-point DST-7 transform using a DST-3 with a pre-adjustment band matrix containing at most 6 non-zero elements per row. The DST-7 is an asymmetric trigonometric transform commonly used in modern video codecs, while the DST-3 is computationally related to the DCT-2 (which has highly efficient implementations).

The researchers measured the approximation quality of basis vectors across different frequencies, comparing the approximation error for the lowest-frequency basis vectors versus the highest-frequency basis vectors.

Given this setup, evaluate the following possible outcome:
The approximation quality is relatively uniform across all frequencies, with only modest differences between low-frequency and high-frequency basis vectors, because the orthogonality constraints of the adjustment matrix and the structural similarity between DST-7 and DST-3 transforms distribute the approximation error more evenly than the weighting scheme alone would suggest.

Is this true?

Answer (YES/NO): NO